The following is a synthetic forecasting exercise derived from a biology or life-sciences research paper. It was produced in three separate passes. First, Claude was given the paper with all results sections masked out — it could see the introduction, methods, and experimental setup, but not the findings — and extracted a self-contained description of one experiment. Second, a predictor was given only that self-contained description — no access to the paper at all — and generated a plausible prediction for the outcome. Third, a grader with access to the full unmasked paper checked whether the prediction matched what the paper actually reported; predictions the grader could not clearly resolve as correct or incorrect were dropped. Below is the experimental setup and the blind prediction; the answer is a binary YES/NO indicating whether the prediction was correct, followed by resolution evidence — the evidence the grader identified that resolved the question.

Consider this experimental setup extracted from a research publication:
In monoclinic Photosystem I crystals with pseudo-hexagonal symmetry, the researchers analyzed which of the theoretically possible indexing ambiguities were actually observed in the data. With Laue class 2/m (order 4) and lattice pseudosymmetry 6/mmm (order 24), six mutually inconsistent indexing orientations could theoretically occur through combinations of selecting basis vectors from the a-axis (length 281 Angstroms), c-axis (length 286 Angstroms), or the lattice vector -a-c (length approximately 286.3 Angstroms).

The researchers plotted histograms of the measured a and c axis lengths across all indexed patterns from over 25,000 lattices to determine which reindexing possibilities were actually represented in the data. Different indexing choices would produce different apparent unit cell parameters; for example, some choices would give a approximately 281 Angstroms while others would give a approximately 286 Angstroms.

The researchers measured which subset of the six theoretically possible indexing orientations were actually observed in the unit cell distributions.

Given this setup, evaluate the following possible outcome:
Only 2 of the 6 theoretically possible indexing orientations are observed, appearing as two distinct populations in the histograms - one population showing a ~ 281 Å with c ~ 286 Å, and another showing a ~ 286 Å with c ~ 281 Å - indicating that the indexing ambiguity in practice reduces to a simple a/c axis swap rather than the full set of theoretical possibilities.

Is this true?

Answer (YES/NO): NO